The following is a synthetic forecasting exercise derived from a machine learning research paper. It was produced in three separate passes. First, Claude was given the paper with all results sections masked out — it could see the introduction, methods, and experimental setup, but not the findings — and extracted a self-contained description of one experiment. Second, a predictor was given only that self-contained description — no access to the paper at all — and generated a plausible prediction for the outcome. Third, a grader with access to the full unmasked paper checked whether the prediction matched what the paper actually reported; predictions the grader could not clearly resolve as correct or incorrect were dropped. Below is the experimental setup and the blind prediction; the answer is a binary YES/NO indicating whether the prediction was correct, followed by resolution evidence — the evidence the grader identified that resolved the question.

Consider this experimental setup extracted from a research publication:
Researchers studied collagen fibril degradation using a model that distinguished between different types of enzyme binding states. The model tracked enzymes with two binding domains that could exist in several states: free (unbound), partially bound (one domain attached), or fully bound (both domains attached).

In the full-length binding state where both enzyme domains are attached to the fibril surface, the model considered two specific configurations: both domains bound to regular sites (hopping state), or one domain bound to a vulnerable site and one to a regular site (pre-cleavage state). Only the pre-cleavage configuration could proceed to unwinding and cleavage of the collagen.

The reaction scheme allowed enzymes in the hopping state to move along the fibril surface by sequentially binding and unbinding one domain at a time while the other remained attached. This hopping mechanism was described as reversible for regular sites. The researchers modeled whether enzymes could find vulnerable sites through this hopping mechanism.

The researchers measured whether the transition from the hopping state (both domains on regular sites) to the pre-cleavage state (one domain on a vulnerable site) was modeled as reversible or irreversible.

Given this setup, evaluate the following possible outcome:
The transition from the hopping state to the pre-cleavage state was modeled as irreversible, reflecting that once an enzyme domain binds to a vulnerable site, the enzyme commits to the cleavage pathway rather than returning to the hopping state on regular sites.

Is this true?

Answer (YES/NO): YES